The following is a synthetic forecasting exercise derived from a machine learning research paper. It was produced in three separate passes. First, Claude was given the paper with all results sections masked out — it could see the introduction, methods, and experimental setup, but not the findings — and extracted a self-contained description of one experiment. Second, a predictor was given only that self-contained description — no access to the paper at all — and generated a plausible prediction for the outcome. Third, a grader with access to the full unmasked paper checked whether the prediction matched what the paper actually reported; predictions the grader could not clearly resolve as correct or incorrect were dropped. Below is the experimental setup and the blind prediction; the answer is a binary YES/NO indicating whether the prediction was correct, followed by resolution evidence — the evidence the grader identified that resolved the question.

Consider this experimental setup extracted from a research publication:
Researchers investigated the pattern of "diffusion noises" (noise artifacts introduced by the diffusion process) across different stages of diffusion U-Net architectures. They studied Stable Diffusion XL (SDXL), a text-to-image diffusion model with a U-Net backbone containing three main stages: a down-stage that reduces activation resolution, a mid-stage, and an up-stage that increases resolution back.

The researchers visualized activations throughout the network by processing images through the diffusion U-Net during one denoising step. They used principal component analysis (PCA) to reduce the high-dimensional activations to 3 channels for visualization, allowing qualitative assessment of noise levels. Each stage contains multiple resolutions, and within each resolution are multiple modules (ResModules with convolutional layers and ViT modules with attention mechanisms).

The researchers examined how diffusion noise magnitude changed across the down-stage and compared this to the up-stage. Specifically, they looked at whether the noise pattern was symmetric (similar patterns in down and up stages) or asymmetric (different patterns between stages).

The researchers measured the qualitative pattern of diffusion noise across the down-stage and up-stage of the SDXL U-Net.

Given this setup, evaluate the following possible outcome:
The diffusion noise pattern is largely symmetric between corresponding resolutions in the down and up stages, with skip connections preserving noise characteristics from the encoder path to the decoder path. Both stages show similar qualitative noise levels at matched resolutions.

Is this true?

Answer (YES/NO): NO